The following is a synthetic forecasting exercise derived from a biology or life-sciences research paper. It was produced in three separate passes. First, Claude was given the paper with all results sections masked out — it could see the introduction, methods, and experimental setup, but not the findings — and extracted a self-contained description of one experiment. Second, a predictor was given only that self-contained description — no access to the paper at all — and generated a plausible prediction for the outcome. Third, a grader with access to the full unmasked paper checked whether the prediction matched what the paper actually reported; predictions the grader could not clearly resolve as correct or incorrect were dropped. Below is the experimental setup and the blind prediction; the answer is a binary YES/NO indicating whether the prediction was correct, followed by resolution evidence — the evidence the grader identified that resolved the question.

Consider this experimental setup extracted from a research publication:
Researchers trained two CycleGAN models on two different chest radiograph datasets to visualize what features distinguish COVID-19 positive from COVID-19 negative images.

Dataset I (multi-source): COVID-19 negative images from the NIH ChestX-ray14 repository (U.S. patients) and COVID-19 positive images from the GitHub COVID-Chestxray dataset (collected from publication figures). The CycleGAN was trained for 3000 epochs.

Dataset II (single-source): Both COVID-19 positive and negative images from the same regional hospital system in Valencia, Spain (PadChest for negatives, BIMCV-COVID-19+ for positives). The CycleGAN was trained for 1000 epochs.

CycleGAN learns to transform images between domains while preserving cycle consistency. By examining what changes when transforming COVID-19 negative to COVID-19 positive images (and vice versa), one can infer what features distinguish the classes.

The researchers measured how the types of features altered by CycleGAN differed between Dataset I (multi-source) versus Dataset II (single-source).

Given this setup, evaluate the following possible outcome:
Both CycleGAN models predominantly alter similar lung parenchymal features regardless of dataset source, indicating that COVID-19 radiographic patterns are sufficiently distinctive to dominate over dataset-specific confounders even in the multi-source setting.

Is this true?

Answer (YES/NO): NO